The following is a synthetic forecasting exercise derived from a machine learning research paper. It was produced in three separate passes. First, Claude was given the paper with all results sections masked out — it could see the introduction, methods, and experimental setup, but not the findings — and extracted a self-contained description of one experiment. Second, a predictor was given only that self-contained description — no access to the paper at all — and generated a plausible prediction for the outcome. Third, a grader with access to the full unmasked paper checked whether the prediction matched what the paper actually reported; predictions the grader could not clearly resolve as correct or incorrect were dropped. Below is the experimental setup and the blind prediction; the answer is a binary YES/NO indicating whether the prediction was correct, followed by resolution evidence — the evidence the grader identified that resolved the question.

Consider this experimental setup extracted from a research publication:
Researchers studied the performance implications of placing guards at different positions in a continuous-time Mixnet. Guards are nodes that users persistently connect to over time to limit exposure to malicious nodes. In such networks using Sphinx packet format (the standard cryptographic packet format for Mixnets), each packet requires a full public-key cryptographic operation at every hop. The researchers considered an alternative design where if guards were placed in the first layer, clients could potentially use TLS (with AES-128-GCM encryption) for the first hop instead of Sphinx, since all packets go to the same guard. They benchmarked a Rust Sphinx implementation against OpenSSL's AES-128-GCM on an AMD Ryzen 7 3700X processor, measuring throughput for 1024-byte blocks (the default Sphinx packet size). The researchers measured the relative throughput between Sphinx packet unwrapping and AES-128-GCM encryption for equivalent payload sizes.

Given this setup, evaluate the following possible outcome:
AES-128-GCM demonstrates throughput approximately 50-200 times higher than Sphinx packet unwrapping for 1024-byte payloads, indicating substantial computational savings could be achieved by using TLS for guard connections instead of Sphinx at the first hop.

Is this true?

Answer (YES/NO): NO